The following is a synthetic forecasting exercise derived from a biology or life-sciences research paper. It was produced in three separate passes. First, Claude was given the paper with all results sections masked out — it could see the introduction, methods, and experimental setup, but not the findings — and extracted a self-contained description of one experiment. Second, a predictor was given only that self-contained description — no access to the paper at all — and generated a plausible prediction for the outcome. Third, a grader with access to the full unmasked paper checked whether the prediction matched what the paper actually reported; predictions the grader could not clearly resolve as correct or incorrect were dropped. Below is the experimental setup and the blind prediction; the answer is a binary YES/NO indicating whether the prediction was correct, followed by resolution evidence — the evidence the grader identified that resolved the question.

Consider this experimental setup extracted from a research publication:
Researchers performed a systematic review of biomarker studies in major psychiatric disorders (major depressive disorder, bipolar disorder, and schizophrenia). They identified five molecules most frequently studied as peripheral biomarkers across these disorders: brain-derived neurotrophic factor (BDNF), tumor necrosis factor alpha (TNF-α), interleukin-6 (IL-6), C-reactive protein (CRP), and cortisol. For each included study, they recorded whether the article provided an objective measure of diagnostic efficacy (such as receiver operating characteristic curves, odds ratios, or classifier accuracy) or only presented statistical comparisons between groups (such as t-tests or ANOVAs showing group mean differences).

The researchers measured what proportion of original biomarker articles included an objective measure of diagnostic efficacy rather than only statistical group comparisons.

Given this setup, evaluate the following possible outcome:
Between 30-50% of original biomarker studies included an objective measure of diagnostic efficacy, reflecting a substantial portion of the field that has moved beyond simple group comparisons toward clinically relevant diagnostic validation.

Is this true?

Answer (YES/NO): NO